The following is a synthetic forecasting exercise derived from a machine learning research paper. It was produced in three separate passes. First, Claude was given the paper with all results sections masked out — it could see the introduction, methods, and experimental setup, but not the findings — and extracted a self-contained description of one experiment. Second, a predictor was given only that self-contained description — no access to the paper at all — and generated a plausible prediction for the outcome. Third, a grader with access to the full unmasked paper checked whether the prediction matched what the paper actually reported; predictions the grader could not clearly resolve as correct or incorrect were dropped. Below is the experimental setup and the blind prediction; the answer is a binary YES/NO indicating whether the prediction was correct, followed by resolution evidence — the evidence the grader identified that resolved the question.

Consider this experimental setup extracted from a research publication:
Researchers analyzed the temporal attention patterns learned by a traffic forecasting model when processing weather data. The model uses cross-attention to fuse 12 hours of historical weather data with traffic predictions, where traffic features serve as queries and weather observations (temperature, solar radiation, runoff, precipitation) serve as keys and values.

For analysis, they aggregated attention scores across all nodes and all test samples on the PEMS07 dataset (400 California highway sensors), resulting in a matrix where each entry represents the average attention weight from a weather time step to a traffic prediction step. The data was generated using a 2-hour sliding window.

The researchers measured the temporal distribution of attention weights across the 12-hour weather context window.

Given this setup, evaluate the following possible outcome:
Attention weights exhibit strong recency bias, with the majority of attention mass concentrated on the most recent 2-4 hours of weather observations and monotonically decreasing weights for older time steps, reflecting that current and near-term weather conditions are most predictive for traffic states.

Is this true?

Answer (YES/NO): NO